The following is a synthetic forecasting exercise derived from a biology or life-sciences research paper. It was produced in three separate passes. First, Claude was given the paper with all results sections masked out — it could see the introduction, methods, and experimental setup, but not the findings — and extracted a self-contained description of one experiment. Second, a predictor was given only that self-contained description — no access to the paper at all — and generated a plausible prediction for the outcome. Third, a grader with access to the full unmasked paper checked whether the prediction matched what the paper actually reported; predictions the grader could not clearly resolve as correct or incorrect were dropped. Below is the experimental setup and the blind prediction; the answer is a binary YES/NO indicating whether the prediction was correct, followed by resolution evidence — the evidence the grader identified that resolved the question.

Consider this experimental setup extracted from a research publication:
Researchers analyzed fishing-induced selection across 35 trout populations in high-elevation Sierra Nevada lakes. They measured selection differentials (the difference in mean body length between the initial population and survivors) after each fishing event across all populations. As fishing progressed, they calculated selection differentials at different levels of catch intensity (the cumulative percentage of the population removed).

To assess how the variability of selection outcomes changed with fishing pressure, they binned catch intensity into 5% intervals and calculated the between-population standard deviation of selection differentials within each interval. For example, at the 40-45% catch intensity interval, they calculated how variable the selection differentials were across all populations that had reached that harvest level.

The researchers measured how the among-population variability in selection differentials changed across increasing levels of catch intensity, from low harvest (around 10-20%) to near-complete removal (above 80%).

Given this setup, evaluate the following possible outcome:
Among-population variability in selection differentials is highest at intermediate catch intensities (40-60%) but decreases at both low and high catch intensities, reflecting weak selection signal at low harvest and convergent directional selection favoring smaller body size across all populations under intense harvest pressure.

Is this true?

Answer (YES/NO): NO